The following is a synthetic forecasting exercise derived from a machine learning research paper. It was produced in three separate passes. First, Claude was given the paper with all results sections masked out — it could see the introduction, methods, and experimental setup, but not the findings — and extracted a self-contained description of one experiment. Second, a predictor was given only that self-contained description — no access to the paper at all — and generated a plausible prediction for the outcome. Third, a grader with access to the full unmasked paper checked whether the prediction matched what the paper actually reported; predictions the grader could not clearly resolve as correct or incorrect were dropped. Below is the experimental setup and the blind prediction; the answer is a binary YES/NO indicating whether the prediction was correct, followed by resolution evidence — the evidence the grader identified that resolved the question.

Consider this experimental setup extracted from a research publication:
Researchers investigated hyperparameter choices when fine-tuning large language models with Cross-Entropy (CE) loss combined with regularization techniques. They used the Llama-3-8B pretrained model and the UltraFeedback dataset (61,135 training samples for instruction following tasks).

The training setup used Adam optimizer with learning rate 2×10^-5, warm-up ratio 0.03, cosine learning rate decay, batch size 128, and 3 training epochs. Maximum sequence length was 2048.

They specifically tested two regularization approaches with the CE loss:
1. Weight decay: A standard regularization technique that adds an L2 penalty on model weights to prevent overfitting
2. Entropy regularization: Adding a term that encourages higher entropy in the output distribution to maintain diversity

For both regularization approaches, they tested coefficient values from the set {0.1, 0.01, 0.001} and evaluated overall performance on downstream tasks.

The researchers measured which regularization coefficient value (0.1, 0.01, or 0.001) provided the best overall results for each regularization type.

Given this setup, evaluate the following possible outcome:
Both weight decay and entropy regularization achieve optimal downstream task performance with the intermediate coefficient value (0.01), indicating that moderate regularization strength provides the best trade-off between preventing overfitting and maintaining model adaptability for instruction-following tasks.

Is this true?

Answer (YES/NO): NO